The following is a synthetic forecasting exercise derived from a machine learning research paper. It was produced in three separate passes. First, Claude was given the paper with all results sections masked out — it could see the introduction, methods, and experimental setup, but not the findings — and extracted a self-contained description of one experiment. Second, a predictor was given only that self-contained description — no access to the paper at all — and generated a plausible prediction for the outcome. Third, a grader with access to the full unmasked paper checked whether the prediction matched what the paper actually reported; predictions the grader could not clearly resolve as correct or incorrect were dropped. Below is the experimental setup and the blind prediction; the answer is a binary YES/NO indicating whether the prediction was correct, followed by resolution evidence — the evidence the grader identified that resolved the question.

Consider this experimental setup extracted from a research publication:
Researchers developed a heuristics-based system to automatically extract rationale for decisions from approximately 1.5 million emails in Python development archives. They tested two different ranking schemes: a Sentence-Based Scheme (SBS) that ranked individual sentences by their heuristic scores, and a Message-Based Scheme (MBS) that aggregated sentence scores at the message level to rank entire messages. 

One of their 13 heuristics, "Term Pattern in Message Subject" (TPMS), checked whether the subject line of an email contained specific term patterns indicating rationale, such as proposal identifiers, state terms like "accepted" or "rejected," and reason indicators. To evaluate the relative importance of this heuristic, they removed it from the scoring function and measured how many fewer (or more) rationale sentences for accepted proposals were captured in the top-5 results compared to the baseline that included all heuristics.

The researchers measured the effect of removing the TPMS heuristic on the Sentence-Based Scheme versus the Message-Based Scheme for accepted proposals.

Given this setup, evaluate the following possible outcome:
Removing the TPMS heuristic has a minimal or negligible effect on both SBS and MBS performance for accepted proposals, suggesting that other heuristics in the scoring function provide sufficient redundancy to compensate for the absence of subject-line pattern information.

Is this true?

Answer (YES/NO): NO